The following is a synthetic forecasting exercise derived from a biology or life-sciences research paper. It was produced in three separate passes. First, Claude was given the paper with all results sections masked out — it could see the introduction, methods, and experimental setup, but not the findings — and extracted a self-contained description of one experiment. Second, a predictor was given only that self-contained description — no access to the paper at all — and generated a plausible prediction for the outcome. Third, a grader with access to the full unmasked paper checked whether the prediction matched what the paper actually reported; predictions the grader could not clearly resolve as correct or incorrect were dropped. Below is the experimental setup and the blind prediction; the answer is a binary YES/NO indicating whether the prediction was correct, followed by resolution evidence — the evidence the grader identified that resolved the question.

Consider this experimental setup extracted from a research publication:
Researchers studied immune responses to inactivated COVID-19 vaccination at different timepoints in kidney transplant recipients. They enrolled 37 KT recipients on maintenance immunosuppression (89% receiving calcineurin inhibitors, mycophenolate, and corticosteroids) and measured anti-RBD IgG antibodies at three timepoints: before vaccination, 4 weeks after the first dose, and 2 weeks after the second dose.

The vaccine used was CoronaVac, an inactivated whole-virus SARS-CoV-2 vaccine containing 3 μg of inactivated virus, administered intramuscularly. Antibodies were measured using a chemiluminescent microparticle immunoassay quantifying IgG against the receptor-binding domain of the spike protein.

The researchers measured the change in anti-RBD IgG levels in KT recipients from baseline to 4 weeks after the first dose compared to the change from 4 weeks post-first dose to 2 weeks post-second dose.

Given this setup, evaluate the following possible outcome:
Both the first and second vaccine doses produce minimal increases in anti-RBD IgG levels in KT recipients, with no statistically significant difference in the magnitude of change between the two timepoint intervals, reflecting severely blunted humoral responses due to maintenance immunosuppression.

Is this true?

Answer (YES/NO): NO